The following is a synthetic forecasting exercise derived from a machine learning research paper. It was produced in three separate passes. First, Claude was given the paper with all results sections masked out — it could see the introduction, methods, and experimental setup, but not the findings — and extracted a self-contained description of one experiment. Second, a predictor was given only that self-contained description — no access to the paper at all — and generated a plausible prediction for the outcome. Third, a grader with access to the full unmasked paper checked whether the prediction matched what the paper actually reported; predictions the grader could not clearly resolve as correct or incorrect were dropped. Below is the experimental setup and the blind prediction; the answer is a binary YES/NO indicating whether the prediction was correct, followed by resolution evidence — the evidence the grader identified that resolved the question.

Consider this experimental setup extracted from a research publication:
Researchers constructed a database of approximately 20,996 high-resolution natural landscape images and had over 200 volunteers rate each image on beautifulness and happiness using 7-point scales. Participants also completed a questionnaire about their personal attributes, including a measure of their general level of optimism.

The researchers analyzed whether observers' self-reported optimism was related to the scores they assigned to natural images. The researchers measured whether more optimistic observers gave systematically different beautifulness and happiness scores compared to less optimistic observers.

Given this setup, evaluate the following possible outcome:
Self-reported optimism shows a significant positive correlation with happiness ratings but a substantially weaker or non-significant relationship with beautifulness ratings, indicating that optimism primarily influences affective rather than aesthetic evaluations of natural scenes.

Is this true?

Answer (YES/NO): NO